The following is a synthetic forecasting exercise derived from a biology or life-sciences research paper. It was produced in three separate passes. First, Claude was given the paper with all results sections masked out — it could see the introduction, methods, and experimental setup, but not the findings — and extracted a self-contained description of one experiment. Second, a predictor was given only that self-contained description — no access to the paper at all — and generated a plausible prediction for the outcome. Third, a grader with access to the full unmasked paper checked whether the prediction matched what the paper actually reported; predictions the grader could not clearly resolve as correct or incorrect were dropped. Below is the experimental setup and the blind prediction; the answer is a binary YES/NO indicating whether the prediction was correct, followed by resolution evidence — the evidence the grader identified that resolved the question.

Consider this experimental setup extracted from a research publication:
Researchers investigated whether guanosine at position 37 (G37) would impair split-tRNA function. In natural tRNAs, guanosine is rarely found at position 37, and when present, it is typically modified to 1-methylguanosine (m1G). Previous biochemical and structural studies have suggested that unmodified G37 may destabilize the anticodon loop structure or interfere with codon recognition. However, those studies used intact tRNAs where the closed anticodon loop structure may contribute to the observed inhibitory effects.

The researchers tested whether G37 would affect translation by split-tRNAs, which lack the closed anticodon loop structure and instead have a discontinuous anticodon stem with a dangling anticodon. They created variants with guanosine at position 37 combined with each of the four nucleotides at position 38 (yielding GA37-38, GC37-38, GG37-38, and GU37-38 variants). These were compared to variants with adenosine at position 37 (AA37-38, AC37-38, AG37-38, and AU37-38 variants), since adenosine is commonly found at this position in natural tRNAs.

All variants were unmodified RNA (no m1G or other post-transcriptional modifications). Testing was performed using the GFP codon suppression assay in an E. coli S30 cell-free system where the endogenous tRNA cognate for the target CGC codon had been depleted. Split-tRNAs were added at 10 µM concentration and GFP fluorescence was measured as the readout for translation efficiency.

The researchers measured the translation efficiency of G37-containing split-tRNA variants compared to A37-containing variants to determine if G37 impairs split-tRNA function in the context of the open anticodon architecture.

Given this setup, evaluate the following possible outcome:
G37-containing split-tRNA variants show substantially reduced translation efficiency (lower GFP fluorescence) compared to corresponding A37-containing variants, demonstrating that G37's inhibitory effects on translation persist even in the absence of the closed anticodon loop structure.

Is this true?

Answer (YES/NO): YES